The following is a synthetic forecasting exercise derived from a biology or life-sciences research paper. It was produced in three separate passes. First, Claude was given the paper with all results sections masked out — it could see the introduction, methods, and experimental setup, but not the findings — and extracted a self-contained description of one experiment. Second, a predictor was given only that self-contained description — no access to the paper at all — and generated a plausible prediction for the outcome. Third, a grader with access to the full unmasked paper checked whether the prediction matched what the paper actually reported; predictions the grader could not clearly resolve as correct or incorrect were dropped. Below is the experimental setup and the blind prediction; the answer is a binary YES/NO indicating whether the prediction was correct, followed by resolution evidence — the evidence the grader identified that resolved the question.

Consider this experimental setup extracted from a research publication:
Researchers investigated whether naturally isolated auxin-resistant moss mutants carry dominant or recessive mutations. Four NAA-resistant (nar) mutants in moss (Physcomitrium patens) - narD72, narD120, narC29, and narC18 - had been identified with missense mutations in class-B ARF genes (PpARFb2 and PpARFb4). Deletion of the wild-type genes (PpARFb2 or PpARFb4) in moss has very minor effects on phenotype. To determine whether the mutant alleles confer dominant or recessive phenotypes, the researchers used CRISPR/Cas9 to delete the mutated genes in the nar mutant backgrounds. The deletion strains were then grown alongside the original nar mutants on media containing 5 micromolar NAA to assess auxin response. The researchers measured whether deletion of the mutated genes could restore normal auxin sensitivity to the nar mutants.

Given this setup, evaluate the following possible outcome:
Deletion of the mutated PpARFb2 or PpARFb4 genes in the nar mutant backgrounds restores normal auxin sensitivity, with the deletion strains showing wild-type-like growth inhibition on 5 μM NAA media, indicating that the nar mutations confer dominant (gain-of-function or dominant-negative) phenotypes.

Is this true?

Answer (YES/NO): YES